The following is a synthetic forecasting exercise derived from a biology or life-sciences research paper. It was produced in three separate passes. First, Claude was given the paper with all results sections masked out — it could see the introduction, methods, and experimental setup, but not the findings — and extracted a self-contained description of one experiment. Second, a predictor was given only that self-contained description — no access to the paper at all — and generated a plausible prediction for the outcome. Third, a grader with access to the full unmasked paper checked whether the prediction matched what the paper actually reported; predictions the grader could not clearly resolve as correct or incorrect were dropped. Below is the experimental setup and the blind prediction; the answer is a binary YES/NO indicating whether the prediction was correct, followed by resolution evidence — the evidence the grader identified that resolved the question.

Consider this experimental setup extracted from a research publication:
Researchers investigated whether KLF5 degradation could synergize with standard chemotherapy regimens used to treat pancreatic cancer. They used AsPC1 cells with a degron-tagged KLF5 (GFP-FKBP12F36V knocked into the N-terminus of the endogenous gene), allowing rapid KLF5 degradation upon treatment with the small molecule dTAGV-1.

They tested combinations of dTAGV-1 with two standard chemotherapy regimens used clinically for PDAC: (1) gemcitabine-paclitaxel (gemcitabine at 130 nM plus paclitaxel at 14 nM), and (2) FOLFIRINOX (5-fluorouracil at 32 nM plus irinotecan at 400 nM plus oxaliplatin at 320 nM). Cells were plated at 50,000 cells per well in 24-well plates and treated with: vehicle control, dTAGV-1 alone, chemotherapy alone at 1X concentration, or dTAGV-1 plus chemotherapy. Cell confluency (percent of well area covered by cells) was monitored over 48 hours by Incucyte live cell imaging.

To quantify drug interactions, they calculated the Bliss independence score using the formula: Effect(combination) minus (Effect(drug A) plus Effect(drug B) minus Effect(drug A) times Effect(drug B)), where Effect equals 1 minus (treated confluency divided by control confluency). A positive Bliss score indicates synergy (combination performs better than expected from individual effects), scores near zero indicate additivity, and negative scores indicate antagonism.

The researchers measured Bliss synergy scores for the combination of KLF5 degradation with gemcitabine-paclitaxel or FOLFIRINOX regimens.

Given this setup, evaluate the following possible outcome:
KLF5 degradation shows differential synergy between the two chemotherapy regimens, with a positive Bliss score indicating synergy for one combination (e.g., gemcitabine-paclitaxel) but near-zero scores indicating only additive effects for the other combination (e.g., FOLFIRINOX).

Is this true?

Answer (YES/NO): YES